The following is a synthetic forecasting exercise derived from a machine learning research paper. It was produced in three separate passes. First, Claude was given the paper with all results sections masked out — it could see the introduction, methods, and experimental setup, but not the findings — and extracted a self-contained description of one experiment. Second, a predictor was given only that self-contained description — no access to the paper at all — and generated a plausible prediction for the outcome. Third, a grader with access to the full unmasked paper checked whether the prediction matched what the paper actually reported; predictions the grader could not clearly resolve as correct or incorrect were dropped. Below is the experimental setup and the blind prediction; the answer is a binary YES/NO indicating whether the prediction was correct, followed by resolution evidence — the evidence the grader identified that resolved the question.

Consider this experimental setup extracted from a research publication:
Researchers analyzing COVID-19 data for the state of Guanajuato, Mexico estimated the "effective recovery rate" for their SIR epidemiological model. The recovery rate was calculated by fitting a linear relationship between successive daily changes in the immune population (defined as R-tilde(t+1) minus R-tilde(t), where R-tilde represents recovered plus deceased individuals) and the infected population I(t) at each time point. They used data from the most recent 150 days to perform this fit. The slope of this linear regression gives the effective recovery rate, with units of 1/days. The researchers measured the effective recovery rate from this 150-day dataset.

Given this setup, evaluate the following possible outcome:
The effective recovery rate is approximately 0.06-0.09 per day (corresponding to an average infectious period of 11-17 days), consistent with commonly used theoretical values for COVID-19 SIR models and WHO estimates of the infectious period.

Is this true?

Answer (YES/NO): YES